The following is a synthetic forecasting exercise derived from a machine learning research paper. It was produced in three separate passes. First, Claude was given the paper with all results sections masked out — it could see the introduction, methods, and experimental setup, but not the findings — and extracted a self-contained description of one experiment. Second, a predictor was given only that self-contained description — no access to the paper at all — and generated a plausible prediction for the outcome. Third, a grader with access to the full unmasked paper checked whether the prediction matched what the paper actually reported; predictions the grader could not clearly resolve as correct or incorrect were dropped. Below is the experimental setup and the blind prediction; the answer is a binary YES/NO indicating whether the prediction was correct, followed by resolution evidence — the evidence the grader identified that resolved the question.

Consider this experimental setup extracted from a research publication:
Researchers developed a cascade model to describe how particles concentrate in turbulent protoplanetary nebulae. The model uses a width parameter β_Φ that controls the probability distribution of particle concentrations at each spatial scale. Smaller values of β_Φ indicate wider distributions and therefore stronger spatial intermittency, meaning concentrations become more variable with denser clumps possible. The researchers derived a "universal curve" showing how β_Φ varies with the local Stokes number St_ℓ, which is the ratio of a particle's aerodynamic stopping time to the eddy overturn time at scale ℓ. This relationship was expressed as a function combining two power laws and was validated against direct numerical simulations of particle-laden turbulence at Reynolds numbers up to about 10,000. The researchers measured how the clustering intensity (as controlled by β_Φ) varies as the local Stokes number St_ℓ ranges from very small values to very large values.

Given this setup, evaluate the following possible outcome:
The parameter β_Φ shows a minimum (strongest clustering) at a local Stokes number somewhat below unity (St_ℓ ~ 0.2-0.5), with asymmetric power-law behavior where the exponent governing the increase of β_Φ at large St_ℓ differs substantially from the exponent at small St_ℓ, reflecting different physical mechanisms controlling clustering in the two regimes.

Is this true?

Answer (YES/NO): YES